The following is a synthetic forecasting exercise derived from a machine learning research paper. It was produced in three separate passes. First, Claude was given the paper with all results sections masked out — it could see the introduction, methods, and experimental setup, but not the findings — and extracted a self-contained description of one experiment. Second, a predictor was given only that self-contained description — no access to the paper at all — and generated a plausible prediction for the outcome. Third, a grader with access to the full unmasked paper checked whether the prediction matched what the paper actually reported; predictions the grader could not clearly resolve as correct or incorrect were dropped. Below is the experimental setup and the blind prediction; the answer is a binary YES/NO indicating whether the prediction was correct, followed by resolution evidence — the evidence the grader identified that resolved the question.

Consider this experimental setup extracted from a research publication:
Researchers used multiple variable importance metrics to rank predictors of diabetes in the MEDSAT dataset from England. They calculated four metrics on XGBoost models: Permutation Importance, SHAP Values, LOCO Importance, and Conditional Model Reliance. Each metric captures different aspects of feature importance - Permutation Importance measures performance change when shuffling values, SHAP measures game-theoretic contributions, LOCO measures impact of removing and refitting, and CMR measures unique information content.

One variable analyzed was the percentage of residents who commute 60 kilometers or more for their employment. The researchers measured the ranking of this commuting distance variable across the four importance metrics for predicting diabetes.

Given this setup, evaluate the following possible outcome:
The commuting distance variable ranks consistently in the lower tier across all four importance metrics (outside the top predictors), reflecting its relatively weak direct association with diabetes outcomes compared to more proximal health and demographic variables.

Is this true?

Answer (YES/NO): NO